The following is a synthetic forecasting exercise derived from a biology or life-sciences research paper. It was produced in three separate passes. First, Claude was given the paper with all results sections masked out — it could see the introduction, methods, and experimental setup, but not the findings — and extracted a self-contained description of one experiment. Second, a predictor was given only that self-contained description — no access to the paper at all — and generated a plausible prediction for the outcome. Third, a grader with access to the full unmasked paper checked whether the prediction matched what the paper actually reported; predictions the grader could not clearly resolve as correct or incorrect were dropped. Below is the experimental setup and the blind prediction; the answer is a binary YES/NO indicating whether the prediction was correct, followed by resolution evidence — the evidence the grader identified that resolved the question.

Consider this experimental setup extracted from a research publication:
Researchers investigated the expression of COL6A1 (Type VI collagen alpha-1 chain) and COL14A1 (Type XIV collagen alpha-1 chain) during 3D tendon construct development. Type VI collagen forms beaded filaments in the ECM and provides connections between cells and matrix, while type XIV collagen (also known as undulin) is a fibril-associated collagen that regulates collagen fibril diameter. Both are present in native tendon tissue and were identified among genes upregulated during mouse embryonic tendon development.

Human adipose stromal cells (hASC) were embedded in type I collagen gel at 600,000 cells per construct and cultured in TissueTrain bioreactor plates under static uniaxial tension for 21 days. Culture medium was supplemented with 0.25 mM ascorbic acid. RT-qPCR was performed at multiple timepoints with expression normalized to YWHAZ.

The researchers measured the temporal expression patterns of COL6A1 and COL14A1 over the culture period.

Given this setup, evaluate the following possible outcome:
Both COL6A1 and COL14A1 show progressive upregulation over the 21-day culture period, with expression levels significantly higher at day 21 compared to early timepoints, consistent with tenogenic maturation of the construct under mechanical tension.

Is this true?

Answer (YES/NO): NO